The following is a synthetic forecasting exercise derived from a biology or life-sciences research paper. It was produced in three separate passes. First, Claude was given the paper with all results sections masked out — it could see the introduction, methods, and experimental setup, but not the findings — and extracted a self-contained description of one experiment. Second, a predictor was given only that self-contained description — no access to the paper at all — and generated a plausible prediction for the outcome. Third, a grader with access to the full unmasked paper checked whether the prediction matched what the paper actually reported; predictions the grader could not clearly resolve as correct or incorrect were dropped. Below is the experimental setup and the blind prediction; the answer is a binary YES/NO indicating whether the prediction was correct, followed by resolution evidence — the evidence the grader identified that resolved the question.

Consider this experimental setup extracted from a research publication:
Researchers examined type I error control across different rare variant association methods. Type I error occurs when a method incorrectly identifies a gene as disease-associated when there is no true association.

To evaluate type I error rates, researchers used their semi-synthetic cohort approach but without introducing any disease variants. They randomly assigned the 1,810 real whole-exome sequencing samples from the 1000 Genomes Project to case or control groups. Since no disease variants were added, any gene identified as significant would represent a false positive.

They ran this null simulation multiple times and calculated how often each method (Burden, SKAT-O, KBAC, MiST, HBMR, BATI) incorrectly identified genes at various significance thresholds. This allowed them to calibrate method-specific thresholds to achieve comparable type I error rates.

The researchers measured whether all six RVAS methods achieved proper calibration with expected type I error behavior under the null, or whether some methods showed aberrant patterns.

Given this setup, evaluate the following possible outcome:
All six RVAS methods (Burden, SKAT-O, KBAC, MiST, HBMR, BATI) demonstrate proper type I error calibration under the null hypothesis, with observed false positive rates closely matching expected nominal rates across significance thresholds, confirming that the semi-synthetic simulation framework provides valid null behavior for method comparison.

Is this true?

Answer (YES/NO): NO